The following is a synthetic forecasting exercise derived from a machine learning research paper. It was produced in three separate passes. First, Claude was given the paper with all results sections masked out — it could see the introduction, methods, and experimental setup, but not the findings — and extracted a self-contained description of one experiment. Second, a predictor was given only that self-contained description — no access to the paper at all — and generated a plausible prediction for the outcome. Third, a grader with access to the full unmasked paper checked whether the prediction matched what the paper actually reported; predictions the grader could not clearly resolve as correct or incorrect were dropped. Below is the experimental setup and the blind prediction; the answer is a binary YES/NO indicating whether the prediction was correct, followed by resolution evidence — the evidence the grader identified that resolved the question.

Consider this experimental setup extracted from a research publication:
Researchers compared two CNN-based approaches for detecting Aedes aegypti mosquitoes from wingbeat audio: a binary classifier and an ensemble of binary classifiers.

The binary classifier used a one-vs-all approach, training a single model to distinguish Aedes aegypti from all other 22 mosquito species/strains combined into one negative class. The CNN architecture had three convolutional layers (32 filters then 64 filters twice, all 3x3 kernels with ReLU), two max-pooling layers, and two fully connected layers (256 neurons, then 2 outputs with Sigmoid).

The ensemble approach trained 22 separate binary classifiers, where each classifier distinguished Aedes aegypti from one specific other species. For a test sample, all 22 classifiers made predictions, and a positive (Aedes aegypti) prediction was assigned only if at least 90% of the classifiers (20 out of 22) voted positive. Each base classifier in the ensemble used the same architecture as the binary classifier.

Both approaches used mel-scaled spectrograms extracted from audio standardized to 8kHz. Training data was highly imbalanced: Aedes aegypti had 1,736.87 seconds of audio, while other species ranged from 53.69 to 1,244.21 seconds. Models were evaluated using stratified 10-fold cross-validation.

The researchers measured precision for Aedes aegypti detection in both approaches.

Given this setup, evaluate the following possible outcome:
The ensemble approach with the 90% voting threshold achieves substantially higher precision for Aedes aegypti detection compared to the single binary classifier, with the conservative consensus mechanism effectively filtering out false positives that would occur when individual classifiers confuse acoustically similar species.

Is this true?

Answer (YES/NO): NO